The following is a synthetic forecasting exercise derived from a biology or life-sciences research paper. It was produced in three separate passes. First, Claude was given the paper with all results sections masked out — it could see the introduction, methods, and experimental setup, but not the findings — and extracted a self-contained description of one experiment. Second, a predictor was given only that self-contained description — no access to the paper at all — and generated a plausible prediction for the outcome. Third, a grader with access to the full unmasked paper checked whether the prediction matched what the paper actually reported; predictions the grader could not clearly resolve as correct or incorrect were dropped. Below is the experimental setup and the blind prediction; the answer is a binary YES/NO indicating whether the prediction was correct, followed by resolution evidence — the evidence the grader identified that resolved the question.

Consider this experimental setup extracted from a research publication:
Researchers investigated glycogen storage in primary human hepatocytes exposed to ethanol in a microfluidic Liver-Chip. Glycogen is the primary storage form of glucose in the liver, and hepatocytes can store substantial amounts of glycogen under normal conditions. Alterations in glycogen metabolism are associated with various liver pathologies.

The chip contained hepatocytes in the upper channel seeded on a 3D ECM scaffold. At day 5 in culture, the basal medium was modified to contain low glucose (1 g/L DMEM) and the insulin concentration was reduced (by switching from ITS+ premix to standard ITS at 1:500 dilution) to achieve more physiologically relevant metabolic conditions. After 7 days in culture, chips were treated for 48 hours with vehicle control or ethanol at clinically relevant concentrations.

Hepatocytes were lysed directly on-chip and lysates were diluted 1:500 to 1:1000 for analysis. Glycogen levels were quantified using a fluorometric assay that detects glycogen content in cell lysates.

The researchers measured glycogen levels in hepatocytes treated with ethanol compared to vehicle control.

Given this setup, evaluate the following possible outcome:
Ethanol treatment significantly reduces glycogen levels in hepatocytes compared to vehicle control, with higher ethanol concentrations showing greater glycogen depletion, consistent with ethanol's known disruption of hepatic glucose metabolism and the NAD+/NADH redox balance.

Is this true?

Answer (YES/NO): NO